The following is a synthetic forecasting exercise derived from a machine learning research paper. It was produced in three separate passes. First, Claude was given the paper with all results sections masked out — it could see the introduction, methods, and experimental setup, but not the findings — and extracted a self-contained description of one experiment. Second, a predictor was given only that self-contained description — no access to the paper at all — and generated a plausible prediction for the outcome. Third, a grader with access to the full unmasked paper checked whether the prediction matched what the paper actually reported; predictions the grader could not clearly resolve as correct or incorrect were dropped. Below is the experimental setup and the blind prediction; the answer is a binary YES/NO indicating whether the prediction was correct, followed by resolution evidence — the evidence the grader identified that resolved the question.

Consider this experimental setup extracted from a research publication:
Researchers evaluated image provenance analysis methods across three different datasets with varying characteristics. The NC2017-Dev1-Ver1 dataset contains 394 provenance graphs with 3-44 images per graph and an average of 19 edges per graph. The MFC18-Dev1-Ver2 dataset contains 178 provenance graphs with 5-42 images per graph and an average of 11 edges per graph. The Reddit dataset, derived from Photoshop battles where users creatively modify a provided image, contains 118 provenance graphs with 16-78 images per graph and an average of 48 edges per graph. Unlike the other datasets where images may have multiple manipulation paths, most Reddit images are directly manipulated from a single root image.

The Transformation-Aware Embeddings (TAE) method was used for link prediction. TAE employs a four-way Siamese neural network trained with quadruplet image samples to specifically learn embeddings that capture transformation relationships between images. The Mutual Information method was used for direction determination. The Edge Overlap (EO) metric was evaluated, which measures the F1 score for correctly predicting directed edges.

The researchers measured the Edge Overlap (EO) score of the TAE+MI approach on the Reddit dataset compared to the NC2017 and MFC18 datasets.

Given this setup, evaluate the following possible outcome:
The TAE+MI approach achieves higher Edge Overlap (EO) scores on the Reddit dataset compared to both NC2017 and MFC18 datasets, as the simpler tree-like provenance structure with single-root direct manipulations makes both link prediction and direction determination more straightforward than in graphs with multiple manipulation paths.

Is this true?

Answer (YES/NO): NO